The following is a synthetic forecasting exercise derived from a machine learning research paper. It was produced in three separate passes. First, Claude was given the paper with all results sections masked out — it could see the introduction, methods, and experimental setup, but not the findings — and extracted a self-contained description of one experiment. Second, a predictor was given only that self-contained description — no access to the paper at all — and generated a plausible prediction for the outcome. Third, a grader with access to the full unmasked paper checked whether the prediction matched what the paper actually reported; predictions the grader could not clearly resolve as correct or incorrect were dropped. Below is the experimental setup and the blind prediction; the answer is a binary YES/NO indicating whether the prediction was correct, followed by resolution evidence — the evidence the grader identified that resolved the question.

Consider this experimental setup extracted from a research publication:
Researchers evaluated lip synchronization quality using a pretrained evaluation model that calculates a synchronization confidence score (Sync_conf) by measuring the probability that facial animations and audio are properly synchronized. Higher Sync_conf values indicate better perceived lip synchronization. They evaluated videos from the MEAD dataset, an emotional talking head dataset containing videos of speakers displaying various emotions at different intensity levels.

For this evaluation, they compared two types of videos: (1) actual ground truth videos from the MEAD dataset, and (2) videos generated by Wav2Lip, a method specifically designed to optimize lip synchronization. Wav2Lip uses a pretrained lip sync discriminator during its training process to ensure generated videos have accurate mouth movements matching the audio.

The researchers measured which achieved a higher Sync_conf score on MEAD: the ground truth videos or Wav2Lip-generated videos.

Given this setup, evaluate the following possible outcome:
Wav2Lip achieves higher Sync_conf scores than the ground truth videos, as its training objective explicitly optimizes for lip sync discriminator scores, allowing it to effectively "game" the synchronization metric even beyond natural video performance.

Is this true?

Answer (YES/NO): YES